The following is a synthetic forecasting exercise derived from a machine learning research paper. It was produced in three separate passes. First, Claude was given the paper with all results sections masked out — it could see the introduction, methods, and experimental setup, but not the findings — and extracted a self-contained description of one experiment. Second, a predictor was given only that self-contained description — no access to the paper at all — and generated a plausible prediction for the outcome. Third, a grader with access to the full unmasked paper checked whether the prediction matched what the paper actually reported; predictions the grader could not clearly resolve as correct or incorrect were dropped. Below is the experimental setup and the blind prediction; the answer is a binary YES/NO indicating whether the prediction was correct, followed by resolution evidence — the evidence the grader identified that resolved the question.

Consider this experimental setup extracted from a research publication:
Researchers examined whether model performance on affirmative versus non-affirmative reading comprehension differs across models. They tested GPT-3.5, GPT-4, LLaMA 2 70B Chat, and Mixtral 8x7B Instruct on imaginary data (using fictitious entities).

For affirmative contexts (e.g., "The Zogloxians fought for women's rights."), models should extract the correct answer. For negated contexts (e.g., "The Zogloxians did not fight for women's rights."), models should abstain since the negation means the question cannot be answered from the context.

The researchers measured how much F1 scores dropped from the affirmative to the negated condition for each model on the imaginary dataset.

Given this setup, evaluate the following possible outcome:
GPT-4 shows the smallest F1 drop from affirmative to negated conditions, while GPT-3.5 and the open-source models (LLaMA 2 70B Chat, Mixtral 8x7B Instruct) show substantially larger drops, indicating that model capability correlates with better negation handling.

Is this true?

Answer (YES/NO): NO